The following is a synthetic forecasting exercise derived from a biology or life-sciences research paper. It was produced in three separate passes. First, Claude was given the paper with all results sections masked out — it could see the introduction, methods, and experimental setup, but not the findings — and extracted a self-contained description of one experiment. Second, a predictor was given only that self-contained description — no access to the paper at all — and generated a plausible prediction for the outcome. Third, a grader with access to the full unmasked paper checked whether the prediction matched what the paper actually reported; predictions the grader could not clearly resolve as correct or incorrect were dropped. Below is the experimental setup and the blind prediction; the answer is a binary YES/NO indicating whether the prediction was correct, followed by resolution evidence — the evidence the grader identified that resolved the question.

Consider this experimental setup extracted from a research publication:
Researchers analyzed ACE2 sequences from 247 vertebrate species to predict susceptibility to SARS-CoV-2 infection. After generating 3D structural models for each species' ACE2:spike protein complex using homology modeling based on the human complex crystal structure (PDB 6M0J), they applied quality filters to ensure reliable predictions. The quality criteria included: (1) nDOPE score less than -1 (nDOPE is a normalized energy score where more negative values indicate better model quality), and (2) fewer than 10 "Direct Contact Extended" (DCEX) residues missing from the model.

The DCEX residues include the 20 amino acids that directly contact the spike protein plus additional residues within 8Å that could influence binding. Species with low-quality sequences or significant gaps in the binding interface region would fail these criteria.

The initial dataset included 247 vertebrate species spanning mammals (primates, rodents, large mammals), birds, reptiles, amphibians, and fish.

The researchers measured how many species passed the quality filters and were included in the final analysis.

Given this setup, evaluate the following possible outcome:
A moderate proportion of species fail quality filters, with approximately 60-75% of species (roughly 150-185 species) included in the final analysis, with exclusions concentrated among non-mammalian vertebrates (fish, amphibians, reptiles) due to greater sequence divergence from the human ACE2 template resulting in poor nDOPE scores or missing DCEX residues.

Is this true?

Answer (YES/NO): NO